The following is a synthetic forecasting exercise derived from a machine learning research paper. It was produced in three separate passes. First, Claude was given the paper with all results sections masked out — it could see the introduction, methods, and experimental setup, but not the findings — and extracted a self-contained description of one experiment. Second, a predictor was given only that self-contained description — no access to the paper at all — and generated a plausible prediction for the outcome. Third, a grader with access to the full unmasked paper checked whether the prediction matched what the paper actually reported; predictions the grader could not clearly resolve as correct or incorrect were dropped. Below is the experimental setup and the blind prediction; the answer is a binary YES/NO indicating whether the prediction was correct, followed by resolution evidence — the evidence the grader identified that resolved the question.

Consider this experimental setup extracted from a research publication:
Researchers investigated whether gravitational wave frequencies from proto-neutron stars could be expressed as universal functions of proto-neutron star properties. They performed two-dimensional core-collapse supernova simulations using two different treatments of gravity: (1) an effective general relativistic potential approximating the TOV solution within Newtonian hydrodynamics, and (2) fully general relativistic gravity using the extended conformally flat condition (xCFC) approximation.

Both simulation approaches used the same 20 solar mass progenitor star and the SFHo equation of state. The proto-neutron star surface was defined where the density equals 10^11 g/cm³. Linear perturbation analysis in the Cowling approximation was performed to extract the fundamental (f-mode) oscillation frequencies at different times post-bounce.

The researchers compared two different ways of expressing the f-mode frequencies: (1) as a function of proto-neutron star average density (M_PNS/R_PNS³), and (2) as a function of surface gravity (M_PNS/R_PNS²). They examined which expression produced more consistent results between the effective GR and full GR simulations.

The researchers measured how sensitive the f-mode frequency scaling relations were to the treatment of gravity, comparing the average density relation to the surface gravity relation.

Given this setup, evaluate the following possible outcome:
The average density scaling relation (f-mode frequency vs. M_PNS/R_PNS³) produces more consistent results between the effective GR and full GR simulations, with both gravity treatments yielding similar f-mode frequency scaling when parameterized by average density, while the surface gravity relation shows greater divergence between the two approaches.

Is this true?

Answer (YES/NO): YES